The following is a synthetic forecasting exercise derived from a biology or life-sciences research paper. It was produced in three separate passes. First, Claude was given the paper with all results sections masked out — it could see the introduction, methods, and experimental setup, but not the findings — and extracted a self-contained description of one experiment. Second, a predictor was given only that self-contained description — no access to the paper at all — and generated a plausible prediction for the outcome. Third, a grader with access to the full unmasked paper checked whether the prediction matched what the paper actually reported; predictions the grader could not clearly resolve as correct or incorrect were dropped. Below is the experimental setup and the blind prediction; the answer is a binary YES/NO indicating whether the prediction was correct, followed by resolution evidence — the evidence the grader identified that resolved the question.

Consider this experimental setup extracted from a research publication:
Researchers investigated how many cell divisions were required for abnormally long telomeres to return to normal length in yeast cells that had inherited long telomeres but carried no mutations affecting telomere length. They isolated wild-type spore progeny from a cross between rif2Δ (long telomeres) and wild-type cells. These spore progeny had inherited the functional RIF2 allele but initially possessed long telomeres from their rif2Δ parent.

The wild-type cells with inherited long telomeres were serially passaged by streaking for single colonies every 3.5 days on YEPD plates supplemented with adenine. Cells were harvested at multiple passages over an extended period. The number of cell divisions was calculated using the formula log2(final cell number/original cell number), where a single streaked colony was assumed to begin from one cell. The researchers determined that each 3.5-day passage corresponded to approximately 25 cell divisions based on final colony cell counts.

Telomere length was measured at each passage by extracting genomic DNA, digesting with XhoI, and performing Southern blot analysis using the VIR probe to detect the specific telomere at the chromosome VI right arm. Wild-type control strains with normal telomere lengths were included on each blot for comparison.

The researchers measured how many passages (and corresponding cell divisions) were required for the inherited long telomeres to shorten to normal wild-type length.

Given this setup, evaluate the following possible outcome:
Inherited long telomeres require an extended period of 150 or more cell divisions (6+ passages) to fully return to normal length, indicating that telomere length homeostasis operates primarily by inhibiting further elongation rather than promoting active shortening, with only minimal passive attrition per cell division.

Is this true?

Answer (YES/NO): YES